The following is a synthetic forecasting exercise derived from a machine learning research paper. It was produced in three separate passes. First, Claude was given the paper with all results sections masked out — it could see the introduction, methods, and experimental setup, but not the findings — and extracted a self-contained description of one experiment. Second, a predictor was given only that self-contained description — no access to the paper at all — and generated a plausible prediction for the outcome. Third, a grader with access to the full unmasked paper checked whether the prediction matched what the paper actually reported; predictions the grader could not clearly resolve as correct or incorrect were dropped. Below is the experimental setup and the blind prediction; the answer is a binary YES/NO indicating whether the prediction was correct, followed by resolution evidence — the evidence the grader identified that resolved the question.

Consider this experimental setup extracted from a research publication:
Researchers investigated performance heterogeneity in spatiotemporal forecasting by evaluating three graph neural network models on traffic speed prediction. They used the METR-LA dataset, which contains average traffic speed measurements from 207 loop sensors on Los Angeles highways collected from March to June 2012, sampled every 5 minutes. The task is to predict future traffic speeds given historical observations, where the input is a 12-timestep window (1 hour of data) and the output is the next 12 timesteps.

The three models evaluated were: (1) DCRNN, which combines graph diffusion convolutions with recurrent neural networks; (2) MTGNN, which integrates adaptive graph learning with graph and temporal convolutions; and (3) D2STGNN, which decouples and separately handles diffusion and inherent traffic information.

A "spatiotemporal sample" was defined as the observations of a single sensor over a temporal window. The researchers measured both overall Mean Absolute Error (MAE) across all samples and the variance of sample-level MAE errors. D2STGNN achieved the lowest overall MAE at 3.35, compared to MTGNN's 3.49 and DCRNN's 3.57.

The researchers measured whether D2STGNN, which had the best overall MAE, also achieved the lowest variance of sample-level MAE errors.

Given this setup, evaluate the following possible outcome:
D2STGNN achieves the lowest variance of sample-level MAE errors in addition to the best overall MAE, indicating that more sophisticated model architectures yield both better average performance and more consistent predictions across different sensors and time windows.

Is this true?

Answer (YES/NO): NO